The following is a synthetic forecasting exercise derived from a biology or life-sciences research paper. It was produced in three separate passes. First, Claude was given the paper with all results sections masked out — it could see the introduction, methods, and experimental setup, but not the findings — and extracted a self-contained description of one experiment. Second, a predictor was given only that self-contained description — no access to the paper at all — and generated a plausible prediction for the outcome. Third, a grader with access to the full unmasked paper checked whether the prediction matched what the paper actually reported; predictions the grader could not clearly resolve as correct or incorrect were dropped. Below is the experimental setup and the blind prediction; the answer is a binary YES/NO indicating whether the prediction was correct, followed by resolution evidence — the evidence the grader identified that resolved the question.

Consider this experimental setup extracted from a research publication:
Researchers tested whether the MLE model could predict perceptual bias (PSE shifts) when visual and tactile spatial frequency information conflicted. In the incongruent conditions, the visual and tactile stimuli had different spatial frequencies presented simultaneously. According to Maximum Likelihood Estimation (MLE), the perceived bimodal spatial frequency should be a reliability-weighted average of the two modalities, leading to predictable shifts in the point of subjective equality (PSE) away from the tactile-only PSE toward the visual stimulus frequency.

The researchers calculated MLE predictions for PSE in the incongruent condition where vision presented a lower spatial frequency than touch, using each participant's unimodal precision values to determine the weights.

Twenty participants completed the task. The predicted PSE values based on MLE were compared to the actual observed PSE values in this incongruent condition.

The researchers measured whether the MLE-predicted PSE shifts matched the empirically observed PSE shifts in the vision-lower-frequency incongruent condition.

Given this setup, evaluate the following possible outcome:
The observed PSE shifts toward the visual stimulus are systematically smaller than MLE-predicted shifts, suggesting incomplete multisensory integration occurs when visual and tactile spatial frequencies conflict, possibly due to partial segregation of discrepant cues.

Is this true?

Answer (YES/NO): NO